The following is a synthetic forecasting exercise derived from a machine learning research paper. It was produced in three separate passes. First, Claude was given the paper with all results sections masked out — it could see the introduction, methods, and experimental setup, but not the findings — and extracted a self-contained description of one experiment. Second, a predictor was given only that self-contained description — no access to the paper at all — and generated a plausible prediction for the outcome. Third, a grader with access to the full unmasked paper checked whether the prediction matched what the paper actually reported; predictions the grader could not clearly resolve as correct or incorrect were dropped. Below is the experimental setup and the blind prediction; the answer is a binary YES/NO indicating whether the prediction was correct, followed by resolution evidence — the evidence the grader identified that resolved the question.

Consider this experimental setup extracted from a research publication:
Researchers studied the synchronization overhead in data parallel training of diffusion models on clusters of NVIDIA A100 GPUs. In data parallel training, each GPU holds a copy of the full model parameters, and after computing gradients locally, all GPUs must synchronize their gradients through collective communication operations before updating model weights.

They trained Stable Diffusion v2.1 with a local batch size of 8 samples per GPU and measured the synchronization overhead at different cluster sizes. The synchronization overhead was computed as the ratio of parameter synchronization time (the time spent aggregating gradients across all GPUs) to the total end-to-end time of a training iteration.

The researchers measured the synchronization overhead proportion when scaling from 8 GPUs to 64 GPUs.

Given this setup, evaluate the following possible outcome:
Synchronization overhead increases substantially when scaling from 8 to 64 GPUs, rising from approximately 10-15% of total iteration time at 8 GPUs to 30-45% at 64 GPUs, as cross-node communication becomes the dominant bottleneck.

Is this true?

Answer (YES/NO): NO